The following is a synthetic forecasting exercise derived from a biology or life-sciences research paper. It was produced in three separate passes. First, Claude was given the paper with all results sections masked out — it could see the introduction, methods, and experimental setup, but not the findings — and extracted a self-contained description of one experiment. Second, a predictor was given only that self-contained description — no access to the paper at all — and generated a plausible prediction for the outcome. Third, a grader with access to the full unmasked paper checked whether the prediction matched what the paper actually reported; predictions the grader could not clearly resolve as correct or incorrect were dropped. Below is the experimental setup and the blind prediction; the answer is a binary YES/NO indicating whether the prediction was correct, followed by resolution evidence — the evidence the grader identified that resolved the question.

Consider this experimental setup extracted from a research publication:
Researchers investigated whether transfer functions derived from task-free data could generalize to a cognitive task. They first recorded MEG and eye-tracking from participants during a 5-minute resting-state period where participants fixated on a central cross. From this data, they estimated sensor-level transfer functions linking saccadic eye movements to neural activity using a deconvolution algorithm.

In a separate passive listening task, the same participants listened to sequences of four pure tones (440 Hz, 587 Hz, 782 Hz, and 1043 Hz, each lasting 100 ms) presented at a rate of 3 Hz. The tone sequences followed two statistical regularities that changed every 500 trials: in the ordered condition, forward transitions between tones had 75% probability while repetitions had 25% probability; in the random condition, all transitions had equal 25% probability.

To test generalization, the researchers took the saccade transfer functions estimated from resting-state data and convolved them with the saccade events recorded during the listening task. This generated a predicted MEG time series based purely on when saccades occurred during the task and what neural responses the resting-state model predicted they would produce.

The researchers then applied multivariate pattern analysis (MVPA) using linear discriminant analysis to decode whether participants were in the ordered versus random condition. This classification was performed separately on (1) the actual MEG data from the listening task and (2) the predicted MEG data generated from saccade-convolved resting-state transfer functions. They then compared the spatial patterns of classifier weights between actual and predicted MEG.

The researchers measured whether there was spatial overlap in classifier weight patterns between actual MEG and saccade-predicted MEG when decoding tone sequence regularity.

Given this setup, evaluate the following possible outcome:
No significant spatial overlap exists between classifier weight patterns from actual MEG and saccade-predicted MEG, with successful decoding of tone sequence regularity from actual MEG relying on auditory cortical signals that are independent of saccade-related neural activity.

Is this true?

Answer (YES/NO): NO